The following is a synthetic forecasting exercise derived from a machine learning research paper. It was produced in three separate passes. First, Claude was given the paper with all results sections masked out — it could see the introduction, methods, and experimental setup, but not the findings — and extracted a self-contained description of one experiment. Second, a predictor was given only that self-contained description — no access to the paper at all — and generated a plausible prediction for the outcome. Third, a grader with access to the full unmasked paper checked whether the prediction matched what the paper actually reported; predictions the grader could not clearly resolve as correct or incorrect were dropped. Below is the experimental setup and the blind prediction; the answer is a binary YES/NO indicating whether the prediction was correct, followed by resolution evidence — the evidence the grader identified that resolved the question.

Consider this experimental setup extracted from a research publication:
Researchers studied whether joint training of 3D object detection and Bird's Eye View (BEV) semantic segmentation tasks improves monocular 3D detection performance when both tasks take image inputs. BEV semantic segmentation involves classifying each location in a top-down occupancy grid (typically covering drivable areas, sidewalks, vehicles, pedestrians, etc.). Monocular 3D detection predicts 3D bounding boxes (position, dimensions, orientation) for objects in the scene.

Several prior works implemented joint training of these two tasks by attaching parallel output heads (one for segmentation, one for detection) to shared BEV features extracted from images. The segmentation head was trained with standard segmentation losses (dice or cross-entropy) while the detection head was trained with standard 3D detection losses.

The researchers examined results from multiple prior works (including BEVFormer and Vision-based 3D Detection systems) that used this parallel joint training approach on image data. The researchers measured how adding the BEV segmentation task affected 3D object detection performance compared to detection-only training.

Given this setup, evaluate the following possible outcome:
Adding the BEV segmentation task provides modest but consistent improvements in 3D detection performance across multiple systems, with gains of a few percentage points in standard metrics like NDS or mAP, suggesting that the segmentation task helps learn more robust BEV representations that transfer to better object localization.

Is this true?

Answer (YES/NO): NO